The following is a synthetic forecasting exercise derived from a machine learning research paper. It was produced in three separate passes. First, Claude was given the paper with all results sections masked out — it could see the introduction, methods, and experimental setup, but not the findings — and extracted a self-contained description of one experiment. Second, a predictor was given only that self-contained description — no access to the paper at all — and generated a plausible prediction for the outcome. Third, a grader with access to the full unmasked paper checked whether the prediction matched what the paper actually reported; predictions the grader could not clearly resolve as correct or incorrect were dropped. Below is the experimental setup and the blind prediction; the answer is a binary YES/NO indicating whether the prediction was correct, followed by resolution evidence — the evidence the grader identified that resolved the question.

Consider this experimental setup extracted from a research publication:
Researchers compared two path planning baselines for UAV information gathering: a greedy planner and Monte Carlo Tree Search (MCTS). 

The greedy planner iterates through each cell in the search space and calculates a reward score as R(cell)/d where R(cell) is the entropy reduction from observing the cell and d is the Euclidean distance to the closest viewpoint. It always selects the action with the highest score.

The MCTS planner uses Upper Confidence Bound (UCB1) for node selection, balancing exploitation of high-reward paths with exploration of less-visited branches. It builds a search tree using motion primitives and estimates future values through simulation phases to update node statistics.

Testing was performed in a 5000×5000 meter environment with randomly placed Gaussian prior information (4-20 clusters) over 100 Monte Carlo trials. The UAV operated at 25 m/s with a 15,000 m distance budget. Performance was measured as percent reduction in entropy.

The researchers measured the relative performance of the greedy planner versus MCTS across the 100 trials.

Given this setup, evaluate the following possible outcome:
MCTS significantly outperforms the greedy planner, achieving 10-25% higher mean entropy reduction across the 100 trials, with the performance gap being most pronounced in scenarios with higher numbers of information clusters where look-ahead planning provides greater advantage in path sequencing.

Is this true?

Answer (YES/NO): NO